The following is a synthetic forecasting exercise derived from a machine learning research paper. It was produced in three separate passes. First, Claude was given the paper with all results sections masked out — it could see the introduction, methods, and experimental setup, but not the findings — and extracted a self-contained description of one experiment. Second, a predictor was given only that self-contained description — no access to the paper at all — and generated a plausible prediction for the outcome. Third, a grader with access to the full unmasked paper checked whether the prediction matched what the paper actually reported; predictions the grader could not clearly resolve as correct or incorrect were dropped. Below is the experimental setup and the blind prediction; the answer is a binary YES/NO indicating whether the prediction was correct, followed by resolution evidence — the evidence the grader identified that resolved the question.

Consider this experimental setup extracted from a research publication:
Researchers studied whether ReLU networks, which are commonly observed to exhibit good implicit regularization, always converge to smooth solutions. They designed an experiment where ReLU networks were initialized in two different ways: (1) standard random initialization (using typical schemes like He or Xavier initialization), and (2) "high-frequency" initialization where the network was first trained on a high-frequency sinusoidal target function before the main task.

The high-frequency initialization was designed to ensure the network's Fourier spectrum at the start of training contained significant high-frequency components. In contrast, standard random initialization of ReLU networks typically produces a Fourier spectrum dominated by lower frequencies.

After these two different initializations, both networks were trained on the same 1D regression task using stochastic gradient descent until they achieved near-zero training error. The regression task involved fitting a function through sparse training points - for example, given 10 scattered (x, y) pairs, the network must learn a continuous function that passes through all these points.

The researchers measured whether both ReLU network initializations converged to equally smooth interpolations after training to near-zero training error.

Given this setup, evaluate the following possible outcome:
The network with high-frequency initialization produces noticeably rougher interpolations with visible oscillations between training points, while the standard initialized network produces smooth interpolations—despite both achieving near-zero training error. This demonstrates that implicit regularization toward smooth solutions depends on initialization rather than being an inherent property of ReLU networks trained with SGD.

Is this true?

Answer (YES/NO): YES